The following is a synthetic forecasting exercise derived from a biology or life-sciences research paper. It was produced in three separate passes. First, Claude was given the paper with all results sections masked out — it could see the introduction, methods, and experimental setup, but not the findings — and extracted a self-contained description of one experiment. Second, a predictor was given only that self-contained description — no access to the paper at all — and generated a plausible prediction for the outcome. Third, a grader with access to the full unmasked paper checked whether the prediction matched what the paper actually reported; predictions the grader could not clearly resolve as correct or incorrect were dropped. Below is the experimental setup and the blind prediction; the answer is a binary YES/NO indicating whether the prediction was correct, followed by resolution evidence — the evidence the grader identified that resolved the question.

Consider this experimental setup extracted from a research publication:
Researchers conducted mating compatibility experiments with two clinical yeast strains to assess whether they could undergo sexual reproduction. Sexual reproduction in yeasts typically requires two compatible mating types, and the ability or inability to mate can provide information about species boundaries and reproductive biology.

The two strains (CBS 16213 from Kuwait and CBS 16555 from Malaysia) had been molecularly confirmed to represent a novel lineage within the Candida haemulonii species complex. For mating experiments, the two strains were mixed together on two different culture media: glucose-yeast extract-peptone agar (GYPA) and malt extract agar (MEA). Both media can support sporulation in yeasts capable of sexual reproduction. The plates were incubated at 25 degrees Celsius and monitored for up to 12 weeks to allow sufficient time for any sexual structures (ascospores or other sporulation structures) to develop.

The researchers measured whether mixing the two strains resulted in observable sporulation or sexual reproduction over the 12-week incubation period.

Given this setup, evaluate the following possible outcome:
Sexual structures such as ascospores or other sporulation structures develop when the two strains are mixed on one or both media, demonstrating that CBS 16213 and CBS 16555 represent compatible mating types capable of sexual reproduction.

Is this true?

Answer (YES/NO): NO